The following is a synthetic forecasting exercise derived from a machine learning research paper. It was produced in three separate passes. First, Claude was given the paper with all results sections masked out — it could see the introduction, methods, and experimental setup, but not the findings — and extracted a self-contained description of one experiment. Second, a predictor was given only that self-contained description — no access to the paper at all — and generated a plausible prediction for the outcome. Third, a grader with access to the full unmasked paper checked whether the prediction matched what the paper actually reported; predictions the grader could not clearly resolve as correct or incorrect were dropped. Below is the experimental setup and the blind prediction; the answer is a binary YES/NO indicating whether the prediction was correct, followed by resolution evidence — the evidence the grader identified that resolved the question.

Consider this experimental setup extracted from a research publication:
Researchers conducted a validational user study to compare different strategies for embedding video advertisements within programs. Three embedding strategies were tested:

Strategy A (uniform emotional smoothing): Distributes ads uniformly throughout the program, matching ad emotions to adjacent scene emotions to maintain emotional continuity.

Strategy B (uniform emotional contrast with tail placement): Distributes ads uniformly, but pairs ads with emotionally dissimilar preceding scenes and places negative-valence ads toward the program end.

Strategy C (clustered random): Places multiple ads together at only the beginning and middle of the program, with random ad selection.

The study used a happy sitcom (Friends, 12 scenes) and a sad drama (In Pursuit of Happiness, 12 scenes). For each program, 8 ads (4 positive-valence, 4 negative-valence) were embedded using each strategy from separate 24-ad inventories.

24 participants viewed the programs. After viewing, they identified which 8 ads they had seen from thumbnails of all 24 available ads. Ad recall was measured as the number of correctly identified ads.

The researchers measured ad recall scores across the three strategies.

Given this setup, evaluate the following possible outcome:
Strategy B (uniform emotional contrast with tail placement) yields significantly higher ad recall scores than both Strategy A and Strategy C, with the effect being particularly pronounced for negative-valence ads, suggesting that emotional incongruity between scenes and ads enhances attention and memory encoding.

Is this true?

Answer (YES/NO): NO